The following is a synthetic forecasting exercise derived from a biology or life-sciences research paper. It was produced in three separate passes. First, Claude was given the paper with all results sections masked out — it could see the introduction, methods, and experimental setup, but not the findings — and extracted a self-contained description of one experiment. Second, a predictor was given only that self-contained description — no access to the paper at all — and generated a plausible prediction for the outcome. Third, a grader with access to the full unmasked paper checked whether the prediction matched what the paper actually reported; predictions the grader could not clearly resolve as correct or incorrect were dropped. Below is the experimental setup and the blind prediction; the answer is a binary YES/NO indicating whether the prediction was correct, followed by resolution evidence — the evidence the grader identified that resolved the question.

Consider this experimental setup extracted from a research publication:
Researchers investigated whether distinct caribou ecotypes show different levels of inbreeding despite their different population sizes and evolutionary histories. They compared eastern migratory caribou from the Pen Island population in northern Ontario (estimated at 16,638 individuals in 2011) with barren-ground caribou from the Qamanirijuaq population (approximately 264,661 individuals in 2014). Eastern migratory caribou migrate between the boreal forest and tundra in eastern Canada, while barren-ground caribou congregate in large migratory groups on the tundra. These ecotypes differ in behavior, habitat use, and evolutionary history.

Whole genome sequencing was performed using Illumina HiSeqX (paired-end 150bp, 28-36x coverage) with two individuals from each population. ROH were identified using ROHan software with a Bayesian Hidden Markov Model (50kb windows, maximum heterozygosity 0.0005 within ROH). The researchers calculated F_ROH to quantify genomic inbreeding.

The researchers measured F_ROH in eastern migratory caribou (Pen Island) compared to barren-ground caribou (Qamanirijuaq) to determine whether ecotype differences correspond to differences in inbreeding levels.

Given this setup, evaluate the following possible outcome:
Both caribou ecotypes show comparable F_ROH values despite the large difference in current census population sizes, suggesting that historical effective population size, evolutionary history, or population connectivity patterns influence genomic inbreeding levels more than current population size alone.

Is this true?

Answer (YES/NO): NO